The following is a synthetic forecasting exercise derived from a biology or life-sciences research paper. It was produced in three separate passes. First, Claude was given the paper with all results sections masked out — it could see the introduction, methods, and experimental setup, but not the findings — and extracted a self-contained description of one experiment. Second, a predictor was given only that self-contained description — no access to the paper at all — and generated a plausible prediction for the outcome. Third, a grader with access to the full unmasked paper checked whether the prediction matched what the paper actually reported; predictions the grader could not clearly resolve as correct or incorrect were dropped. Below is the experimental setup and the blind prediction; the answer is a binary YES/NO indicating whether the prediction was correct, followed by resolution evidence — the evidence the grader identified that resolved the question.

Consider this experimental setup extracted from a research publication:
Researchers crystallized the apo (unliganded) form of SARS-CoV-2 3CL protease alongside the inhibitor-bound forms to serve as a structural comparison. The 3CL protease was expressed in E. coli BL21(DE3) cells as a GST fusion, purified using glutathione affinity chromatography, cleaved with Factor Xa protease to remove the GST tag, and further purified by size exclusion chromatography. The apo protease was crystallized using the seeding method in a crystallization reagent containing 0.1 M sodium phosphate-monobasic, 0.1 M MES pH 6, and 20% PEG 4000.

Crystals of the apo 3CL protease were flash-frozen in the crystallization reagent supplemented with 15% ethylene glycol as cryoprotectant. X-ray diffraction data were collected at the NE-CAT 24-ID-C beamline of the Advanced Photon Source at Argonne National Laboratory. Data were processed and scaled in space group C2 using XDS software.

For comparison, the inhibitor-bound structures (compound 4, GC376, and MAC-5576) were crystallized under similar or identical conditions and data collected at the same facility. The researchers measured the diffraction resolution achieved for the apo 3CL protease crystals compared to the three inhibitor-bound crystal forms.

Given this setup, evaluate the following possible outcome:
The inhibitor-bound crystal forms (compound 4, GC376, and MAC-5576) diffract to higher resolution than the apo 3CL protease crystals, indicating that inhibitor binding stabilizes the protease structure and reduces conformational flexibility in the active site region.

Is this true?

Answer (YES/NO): YES